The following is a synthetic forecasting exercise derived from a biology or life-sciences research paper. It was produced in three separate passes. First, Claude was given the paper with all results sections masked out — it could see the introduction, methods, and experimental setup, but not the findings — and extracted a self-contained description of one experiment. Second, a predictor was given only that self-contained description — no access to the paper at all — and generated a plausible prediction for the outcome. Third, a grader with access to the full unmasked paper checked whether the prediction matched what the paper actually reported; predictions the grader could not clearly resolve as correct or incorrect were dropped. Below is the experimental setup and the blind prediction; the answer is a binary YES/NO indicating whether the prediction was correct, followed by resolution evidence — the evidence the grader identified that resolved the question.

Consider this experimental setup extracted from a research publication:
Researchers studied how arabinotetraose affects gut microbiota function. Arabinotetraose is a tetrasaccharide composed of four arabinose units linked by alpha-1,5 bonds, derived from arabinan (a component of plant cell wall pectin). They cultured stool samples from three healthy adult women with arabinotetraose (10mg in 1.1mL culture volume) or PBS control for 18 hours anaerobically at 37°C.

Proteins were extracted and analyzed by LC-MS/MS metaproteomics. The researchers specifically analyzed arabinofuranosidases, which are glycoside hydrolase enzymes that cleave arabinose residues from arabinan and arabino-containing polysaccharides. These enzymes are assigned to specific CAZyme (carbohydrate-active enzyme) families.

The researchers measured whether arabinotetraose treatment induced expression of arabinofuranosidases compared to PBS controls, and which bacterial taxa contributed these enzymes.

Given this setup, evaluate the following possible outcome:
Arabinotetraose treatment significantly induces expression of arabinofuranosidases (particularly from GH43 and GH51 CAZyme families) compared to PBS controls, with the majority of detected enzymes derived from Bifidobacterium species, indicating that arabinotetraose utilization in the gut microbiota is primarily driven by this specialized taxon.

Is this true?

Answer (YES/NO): NO